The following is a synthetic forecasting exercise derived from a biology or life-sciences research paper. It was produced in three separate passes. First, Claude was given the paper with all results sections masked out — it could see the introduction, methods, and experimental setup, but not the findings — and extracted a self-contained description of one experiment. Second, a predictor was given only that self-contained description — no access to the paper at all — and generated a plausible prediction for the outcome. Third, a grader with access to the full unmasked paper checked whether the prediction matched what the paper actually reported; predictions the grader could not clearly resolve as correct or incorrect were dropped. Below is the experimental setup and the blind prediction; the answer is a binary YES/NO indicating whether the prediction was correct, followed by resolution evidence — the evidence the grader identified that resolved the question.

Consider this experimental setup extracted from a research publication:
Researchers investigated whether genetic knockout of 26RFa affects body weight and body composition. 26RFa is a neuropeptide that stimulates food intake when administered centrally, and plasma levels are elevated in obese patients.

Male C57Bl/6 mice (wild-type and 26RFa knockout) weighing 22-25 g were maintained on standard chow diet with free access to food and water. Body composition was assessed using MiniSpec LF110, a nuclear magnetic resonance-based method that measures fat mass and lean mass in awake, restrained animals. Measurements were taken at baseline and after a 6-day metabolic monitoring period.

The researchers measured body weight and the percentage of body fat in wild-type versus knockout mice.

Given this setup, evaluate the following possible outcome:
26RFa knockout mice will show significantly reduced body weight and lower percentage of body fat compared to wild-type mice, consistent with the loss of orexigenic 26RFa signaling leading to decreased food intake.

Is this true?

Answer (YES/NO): NO